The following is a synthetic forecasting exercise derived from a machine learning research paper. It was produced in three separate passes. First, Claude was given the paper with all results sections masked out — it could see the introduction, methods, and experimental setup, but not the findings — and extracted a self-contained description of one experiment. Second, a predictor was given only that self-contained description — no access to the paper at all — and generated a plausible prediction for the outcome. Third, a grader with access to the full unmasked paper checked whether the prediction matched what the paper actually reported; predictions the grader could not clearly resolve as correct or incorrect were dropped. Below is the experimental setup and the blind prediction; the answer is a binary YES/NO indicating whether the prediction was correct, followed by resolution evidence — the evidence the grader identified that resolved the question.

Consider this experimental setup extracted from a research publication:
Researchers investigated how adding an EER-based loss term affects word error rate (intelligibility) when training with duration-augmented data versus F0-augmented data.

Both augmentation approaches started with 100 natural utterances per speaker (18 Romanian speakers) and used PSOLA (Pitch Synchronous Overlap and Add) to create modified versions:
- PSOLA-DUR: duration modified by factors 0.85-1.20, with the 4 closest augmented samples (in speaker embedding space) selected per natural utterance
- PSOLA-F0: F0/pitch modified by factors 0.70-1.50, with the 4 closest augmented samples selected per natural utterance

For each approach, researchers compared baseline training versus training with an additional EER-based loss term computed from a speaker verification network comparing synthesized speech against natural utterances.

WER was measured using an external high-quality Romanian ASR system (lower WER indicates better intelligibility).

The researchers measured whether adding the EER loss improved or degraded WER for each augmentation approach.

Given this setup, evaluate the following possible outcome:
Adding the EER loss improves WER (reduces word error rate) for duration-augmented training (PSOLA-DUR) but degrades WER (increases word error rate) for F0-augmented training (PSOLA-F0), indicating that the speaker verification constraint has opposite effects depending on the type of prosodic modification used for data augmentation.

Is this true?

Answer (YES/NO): YES